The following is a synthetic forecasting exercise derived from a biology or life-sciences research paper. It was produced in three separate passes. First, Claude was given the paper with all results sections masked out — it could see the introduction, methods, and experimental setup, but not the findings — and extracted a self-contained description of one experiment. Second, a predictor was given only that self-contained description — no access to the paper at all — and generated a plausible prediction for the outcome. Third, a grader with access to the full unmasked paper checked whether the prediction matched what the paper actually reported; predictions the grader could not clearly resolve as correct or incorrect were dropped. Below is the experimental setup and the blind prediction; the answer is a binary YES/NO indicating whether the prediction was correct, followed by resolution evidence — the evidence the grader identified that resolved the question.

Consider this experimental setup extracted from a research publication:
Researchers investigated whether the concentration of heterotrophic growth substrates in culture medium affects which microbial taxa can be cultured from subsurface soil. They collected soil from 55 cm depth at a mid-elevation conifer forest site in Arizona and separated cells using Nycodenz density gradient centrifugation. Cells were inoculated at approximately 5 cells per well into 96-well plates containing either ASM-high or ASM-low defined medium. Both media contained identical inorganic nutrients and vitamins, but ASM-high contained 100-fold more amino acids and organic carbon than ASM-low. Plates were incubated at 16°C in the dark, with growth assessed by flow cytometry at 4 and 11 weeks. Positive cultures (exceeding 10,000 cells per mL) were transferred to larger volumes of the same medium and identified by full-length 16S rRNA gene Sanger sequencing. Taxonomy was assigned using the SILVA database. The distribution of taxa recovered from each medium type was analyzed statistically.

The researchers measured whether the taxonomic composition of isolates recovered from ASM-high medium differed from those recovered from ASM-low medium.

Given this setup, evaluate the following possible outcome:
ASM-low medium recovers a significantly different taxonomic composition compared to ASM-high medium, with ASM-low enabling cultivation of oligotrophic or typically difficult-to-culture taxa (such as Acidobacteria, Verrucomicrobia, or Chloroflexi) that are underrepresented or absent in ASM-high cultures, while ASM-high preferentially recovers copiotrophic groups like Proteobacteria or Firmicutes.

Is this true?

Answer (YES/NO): NO